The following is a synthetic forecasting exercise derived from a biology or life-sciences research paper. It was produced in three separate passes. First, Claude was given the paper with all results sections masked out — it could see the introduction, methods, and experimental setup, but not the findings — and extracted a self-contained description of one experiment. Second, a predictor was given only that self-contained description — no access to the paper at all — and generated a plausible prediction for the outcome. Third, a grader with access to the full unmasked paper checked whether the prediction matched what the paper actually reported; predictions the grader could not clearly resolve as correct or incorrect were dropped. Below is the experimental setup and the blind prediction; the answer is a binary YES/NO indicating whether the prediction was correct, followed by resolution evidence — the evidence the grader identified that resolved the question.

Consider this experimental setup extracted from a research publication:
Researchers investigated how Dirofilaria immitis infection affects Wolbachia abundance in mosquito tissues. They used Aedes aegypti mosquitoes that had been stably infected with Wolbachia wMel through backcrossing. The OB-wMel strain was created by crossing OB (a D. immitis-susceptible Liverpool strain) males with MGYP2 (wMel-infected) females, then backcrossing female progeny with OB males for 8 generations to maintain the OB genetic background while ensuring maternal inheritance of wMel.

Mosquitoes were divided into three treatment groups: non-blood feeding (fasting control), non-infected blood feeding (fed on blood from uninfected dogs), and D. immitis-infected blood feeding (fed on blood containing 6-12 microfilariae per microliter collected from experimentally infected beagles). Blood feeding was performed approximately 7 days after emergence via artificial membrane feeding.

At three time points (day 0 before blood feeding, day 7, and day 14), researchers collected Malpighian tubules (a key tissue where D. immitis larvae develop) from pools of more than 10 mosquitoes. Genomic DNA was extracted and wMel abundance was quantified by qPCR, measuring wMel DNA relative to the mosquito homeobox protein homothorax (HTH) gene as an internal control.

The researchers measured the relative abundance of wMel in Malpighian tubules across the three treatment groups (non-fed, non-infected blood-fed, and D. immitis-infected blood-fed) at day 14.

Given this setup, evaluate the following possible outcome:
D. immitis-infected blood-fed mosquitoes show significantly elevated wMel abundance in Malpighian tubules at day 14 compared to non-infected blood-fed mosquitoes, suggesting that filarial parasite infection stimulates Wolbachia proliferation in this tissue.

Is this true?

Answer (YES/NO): NO